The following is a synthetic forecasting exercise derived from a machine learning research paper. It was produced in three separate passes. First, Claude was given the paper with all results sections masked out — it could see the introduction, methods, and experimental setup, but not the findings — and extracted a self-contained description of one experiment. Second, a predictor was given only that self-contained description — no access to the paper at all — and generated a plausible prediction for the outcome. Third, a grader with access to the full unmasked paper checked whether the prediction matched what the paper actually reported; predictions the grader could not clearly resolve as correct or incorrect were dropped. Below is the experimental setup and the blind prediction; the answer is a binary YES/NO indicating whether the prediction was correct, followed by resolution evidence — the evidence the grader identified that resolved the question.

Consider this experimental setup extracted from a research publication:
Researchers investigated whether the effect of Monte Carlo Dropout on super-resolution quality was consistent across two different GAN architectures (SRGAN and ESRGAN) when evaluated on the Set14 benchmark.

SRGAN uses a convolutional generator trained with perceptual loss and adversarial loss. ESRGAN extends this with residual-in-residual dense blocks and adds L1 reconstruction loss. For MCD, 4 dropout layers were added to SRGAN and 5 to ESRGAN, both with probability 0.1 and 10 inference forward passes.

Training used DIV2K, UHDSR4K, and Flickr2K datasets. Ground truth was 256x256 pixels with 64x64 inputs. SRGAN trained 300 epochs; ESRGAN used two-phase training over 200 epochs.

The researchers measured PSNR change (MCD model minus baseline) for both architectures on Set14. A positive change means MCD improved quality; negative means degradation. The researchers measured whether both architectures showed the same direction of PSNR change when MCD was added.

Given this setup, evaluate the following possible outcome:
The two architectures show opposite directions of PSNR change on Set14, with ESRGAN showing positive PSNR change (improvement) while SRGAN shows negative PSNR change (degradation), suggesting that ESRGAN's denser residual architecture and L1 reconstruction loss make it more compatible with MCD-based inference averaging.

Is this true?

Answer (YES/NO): NO